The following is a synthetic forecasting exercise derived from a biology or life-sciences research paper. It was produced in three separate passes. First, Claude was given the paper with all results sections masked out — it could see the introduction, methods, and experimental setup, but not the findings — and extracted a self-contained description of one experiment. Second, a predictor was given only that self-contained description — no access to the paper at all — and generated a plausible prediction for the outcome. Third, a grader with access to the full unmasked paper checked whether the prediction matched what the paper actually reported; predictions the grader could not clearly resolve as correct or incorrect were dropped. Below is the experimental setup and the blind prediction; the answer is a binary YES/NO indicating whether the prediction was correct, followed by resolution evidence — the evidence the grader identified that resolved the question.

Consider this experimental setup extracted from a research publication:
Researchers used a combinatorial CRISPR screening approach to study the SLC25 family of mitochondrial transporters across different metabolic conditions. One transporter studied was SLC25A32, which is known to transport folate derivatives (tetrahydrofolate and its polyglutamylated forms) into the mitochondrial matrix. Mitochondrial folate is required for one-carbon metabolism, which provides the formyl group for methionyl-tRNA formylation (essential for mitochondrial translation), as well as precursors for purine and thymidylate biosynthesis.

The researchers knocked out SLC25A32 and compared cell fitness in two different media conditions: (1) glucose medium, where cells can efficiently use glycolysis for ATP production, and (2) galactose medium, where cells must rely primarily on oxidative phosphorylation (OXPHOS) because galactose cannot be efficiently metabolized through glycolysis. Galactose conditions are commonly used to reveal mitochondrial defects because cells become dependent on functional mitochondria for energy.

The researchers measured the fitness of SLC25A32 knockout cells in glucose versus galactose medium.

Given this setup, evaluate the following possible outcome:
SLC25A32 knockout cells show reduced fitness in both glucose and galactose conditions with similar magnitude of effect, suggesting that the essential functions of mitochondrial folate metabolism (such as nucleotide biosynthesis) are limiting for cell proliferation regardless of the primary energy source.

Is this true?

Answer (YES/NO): NO